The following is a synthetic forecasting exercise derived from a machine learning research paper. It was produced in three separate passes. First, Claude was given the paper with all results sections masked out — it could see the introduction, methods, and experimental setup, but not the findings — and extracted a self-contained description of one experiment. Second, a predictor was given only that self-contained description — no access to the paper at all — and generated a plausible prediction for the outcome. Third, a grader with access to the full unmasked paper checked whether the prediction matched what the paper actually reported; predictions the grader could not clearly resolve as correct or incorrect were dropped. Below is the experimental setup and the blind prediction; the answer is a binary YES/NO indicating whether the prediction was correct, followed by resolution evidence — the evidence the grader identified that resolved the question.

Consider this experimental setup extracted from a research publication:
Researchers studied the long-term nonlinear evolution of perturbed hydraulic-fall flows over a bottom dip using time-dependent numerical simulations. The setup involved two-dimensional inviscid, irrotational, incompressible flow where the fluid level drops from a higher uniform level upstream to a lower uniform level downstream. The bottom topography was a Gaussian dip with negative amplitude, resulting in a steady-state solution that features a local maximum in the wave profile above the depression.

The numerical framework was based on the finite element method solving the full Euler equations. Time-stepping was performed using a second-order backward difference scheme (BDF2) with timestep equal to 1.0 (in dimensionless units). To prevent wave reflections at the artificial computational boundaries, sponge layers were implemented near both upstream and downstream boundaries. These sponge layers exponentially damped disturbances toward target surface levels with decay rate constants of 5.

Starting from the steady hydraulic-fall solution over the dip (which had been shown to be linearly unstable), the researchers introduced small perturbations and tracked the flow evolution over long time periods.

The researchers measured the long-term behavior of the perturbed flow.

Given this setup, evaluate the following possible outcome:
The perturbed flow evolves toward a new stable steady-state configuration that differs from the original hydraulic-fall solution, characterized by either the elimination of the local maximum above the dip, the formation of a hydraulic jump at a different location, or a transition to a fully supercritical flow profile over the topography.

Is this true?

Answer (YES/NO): NO